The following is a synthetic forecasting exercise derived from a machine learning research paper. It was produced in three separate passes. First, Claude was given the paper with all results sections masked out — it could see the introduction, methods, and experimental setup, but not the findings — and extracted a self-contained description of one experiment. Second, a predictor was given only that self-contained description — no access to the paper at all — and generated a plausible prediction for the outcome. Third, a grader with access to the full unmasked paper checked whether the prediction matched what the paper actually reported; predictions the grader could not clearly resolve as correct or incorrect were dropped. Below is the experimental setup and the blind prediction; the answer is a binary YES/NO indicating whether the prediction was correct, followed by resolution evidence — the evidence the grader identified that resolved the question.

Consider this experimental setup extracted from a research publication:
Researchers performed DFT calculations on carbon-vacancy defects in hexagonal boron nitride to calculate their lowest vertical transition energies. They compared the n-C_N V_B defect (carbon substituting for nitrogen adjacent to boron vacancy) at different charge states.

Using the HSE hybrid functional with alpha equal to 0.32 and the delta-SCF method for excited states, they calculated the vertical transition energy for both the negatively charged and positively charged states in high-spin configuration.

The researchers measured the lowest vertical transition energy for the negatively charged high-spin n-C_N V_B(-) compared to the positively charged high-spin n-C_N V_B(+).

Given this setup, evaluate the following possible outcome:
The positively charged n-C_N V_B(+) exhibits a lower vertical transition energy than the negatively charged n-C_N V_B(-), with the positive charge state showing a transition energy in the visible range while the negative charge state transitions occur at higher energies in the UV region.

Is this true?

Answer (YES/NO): NO